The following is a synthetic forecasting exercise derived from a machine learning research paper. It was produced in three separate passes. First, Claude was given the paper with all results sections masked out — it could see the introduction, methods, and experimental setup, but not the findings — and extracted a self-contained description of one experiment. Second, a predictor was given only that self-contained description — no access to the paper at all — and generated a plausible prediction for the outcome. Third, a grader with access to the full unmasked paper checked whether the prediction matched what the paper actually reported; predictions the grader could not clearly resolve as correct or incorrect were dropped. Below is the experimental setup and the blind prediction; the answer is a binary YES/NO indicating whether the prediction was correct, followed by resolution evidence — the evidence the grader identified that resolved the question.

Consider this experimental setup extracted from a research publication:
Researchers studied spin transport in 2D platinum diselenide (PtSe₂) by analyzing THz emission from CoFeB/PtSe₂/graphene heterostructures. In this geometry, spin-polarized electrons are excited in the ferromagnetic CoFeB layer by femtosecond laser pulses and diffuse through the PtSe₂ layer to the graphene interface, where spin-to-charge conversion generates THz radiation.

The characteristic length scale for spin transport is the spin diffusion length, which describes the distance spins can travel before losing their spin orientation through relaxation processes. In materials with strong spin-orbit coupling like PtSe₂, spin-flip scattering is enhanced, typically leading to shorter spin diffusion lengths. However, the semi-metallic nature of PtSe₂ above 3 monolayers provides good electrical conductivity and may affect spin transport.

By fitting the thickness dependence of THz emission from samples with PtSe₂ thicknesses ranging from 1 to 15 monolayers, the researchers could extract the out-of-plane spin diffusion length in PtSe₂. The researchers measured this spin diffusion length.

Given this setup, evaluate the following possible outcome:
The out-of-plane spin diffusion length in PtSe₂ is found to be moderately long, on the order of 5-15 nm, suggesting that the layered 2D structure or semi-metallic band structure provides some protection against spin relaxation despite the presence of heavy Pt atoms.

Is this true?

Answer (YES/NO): NO